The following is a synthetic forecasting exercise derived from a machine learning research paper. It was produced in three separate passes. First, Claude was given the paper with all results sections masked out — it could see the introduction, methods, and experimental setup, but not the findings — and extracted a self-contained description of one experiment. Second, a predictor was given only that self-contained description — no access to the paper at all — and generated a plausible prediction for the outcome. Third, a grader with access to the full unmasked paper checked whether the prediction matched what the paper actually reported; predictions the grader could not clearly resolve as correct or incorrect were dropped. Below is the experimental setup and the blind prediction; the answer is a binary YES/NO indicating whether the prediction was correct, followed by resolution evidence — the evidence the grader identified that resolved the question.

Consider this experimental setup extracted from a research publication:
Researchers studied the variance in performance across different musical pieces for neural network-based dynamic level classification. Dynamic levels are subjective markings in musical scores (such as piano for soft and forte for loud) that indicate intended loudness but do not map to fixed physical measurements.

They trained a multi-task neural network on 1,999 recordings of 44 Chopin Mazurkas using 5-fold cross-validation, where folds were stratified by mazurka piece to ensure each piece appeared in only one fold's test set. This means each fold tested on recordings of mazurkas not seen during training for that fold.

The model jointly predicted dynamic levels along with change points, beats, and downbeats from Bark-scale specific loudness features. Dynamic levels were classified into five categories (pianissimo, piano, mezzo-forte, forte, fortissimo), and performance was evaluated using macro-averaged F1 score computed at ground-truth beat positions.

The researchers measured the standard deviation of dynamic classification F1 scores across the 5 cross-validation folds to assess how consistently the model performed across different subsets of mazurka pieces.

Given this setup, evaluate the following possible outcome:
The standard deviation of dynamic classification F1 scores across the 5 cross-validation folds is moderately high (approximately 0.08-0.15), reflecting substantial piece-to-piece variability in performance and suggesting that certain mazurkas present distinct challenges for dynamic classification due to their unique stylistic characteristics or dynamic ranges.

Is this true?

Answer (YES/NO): YES